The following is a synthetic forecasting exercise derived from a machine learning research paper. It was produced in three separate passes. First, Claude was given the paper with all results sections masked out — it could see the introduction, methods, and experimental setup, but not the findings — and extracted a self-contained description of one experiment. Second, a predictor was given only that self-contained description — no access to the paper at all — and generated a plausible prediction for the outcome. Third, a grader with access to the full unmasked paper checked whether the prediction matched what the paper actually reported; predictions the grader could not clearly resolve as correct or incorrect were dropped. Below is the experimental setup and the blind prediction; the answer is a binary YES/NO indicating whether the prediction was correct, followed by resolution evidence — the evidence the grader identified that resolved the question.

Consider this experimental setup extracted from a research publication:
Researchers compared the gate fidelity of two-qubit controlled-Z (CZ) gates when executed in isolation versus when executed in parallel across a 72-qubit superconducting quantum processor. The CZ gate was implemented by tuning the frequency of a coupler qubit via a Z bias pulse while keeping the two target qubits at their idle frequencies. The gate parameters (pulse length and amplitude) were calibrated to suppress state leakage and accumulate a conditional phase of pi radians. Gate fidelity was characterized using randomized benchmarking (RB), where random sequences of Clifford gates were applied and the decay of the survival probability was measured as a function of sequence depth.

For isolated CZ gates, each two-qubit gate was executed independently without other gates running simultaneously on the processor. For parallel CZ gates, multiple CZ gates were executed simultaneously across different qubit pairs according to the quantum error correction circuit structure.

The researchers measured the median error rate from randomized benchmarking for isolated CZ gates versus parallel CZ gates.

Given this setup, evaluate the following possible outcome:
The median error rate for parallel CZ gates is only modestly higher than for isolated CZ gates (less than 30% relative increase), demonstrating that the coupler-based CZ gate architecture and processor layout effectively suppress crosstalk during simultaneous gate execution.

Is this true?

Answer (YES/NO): NO